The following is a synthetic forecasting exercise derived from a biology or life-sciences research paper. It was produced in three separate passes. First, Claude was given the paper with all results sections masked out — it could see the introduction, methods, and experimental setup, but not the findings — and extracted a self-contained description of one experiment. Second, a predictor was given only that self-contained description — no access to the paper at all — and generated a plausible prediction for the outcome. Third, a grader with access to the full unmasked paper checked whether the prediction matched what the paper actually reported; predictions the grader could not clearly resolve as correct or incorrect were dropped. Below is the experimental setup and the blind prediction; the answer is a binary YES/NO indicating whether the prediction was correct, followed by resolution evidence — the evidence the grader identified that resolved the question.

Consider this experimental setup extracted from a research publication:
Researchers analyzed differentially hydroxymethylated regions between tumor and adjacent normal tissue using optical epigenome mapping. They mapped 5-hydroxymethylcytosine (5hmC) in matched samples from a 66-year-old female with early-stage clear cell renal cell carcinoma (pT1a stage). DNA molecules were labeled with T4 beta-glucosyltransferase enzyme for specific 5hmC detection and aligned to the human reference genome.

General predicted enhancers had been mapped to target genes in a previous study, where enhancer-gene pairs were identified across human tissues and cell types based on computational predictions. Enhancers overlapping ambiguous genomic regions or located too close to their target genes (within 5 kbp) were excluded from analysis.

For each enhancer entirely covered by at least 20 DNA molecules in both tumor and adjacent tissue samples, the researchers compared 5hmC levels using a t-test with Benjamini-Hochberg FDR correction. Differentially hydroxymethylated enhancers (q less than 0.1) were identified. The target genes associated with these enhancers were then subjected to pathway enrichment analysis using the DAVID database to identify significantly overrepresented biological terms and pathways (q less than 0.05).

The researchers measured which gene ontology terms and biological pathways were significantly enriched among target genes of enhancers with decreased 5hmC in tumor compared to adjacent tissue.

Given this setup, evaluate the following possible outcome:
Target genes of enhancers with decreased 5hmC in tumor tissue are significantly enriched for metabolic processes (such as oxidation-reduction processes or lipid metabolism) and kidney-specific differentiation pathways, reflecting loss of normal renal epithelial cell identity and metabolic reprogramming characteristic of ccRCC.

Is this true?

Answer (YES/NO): NO